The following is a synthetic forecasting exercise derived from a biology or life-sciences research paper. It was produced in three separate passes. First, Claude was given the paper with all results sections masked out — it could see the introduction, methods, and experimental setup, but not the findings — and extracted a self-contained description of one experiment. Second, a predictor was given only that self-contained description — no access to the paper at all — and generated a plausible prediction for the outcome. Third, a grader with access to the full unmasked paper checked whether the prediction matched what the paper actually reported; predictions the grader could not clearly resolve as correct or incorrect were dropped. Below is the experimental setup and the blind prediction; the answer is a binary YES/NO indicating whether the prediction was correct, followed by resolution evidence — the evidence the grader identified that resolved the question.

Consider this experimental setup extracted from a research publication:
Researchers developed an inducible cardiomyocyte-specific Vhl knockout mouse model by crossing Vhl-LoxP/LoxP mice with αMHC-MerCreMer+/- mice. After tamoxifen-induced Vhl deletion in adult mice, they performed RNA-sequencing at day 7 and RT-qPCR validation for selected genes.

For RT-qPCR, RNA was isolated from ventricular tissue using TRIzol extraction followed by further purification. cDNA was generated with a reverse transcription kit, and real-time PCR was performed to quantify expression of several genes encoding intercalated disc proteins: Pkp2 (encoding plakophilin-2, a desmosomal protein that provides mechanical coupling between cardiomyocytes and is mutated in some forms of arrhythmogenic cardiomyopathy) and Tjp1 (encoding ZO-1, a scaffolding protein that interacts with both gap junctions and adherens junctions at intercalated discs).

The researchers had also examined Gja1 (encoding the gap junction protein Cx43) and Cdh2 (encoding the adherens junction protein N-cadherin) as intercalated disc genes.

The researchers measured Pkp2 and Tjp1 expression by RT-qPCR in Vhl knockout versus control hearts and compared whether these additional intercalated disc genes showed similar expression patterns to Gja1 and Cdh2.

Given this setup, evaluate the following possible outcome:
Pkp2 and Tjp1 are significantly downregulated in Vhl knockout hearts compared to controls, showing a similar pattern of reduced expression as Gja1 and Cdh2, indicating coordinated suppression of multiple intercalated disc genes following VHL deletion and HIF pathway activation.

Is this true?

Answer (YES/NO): NO